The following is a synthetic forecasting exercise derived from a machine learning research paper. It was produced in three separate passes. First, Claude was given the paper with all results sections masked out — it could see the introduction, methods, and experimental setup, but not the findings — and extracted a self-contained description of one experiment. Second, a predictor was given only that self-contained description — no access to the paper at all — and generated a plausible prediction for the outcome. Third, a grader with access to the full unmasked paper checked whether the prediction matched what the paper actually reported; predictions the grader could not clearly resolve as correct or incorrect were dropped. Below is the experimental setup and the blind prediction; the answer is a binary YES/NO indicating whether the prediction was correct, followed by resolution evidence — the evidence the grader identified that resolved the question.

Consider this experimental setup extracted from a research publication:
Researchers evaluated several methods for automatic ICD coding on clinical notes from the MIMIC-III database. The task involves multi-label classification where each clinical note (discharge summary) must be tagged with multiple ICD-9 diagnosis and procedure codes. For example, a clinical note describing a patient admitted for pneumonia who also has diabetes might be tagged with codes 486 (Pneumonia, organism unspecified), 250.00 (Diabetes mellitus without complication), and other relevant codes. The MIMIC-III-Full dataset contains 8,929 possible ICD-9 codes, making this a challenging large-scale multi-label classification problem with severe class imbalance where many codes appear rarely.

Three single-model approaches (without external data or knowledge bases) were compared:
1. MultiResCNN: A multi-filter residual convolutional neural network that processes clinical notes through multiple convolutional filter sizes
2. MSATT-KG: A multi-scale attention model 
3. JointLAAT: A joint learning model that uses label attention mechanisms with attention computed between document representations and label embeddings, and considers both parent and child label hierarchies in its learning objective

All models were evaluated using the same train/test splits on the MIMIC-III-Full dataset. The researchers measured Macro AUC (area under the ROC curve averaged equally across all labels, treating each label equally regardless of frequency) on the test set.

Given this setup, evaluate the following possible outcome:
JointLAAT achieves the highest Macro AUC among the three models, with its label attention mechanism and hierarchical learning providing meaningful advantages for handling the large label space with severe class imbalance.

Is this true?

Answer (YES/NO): YES